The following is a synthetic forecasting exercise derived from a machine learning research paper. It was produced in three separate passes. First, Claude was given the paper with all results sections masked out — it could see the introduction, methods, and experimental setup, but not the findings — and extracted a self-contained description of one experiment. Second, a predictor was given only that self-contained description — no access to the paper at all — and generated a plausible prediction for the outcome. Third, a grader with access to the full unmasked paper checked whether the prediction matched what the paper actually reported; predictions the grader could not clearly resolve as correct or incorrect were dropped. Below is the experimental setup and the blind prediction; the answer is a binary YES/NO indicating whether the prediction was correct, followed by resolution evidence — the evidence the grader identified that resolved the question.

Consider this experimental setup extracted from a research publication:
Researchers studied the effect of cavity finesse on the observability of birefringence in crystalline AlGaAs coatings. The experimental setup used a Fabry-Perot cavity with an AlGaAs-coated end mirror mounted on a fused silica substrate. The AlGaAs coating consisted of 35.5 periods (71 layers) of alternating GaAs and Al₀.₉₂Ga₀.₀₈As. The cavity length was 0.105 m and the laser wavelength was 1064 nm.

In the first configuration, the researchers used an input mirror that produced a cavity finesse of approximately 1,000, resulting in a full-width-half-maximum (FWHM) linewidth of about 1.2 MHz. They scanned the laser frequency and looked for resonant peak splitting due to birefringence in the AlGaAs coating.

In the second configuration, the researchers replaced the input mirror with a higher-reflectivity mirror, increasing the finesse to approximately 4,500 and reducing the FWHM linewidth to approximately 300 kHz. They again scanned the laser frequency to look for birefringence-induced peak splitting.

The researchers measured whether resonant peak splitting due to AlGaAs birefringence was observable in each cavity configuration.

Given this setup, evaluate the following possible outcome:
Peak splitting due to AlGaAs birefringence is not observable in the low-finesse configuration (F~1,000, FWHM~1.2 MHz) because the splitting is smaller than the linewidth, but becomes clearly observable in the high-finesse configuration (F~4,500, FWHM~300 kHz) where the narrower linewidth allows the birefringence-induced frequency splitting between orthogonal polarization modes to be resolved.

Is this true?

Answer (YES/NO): YES